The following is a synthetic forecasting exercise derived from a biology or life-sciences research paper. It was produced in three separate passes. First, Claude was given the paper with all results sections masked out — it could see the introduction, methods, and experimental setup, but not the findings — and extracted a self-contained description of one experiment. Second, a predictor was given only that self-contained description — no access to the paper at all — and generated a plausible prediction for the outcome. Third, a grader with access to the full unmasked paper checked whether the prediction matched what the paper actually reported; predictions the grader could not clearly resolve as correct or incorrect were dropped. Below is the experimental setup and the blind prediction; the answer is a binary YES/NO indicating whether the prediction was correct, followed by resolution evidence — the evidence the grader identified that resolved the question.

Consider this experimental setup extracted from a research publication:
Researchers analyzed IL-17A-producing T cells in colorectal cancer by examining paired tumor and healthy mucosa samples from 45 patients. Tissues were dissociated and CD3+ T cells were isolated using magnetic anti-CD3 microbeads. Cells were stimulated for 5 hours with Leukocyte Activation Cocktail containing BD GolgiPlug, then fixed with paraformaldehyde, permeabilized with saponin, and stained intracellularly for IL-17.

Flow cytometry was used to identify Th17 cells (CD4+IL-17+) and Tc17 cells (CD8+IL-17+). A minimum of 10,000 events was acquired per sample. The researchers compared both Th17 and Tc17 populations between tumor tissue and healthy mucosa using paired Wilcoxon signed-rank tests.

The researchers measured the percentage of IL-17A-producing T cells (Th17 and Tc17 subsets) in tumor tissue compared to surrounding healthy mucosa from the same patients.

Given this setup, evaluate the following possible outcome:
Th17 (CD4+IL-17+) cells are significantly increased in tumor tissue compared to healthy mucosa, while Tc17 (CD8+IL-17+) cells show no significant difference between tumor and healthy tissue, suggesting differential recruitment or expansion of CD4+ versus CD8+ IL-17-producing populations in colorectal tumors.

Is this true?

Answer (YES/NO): NO